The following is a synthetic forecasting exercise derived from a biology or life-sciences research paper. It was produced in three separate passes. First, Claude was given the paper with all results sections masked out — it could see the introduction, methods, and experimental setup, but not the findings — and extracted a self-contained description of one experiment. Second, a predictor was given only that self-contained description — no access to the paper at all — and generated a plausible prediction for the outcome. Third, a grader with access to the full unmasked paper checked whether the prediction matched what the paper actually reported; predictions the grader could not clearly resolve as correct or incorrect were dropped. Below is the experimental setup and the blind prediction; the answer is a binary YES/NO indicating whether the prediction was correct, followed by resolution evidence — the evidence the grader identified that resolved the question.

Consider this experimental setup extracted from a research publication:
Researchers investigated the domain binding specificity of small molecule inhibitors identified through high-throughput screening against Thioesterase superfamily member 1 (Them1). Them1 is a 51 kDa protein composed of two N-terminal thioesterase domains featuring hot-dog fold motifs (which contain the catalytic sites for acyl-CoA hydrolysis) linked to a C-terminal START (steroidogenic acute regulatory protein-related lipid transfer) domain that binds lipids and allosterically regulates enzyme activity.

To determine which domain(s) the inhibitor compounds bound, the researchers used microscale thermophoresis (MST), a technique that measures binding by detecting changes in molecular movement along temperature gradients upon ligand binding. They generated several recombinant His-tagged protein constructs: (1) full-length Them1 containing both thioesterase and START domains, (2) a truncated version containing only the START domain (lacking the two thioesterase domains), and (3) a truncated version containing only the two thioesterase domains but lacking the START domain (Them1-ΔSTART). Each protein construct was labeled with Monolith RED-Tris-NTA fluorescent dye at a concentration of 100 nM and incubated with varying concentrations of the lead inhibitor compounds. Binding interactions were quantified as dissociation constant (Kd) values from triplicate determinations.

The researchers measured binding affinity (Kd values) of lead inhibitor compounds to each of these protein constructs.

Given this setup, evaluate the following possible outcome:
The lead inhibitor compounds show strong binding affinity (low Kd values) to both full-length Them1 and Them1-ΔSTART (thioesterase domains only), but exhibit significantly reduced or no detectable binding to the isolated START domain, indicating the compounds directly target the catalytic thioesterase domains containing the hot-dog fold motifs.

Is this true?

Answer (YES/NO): NO